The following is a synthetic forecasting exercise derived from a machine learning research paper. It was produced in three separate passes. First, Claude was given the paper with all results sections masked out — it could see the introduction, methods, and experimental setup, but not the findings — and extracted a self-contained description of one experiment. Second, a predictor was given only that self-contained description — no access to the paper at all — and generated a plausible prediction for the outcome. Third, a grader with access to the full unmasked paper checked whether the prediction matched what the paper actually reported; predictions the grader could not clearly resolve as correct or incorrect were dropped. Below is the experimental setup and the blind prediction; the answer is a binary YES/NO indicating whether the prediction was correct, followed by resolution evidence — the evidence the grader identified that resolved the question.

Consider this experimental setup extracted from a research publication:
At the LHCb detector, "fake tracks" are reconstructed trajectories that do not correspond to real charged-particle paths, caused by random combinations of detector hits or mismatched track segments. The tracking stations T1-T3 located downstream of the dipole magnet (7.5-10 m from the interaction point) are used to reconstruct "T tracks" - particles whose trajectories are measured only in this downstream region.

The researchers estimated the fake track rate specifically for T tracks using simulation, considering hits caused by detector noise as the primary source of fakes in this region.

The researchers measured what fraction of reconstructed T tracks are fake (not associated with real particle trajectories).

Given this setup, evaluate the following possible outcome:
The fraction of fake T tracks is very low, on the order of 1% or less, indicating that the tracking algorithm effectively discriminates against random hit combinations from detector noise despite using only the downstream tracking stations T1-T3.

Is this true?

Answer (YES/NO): NO